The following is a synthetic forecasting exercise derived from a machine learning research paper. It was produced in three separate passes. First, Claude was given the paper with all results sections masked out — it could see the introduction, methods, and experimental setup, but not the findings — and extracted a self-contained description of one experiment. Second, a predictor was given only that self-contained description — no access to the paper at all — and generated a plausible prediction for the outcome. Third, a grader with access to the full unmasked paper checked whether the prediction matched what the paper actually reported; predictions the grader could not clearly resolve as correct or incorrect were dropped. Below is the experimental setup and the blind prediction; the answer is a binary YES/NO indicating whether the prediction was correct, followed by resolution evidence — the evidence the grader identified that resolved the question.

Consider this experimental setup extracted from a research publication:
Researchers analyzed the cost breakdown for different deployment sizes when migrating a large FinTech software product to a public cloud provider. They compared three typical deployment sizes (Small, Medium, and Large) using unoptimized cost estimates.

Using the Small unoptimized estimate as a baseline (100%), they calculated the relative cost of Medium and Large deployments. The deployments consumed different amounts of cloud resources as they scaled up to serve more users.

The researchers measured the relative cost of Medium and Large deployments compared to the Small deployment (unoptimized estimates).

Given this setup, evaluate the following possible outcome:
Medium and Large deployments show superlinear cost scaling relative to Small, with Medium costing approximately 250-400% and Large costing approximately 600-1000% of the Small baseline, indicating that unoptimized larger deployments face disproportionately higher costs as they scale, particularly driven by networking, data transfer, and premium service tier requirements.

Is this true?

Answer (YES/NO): NO